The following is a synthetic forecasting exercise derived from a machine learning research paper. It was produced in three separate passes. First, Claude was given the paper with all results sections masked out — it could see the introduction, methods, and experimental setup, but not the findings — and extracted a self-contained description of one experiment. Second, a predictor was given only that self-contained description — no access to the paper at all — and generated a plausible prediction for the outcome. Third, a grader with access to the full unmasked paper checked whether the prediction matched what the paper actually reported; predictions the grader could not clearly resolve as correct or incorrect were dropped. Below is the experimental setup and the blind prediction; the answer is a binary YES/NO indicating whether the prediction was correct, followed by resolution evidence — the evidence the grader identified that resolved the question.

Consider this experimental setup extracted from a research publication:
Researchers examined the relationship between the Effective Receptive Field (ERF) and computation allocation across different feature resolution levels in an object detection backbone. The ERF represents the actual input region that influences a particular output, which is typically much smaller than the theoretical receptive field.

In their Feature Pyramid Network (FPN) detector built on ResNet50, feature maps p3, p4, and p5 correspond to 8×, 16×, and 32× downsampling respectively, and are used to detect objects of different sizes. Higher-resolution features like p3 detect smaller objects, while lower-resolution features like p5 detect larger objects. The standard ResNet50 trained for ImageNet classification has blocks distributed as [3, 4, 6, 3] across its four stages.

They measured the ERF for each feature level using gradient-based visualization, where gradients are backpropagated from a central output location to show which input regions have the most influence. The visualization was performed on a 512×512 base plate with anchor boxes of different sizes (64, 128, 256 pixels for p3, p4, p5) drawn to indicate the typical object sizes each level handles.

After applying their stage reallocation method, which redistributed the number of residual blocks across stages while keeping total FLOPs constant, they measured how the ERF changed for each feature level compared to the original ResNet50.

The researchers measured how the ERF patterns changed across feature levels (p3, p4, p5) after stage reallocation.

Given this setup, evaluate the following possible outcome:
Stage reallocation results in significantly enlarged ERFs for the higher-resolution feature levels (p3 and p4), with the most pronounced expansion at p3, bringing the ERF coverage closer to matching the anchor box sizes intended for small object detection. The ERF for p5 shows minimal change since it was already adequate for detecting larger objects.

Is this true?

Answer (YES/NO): NO